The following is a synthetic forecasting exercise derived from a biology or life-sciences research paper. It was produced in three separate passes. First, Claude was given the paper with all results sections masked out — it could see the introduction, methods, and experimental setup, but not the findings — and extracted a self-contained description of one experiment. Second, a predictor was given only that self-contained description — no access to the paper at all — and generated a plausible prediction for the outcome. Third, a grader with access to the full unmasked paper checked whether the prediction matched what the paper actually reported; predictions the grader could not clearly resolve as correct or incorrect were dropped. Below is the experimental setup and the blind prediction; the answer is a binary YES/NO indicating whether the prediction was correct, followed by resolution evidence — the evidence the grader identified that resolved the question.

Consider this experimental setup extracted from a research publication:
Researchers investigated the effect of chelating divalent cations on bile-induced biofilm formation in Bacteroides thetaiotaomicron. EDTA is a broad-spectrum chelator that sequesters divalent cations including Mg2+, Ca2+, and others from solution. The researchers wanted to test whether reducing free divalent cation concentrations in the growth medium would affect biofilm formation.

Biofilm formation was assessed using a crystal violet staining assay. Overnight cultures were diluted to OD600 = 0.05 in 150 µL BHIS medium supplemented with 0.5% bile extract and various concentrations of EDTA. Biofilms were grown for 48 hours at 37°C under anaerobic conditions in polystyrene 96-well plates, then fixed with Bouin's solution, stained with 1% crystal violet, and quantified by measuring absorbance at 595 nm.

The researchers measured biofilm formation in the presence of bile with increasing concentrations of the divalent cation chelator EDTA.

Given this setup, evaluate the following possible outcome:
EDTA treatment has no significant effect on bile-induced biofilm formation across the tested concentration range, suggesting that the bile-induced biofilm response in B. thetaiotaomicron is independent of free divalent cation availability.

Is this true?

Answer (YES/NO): NO